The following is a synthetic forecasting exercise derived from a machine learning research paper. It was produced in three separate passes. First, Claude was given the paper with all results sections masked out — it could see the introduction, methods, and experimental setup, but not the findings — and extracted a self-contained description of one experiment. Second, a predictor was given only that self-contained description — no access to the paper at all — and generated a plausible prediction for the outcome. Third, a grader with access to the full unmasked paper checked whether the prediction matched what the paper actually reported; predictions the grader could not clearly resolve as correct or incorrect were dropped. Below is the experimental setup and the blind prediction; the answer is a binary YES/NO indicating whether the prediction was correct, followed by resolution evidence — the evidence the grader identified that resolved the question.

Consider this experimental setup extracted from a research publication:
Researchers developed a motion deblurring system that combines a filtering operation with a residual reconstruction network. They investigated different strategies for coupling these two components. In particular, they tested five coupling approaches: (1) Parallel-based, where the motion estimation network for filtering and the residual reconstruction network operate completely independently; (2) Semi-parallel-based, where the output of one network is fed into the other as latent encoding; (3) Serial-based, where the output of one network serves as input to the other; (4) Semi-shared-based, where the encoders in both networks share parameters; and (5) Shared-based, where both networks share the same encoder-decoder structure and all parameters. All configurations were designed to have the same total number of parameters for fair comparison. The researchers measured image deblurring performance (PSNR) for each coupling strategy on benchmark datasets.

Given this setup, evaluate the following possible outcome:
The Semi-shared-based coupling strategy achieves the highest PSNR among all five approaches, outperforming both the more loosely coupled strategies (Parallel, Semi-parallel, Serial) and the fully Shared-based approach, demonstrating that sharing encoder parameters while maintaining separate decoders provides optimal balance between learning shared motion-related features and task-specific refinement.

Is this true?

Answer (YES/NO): NO